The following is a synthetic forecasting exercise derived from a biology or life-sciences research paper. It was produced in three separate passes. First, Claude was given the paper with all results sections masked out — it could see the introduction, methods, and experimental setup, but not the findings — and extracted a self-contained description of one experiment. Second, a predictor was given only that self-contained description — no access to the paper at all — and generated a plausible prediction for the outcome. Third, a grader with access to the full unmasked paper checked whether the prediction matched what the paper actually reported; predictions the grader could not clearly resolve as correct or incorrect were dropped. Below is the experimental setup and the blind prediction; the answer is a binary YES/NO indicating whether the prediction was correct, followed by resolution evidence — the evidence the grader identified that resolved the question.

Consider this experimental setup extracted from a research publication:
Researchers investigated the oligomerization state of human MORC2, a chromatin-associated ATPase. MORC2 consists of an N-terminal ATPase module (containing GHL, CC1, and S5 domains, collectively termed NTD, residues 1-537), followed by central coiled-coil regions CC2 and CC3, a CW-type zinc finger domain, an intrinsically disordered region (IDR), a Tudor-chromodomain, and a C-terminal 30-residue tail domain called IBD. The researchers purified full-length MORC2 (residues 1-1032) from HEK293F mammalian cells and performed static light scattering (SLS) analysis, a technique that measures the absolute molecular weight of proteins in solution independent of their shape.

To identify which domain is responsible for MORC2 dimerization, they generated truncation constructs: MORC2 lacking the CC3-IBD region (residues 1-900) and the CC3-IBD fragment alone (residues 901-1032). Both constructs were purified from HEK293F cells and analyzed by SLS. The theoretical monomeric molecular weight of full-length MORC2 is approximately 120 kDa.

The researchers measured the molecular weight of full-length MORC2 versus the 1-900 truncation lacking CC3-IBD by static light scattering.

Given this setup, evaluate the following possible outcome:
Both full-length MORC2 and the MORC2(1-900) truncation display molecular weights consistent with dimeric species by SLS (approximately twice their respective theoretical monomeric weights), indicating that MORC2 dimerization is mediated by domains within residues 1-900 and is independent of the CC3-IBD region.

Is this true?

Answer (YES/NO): NO